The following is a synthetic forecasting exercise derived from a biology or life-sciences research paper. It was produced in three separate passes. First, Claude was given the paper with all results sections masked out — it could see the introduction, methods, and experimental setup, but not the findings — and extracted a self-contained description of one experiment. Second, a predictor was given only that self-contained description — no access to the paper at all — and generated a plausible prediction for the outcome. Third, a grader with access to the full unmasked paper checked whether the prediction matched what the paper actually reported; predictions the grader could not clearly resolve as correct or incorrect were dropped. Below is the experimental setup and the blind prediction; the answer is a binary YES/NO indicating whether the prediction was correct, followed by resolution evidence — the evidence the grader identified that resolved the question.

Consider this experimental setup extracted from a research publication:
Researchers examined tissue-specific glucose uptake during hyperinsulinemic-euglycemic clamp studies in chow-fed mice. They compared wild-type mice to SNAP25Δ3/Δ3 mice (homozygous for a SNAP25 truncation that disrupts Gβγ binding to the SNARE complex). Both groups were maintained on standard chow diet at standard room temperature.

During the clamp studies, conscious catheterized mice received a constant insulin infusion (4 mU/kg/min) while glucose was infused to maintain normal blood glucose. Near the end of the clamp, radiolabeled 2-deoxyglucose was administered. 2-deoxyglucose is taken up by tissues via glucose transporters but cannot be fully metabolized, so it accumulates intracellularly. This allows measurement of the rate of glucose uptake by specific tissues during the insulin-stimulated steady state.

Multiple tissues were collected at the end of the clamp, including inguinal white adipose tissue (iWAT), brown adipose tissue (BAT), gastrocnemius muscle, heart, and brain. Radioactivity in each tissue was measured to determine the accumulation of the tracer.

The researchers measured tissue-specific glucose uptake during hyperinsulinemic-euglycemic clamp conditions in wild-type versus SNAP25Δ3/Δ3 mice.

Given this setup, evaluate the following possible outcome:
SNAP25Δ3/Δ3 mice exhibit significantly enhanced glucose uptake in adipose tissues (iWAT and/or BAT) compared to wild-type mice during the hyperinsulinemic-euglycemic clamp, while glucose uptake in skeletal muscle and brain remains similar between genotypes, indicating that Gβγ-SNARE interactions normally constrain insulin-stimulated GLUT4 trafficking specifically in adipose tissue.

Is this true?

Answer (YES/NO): NO